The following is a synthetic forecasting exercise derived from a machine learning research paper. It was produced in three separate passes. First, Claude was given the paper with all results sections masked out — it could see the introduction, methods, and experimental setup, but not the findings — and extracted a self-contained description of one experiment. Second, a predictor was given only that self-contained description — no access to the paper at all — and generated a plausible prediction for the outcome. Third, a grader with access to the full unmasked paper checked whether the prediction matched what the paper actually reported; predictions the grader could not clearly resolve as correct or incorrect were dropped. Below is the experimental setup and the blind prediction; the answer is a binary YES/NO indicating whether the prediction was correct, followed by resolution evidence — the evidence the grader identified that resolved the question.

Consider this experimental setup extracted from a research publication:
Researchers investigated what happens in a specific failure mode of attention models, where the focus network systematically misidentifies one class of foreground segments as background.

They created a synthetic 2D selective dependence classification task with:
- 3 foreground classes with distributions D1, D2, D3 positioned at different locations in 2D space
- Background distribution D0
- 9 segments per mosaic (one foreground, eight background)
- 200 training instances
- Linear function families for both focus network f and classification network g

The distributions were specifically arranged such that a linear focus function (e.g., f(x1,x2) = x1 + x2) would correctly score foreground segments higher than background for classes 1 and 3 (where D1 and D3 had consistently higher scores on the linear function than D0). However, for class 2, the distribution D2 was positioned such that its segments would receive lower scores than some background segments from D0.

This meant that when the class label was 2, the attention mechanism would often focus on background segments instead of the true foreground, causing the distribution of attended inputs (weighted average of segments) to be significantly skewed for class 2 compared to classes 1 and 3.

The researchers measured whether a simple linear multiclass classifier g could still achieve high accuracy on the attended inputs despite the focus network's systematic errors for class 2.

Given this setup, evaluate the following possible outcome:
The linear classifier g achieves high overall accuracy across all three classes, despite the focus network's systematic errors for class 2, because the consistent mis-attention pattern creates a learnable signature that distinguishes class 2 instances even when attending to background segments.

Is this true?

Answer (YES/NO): YES